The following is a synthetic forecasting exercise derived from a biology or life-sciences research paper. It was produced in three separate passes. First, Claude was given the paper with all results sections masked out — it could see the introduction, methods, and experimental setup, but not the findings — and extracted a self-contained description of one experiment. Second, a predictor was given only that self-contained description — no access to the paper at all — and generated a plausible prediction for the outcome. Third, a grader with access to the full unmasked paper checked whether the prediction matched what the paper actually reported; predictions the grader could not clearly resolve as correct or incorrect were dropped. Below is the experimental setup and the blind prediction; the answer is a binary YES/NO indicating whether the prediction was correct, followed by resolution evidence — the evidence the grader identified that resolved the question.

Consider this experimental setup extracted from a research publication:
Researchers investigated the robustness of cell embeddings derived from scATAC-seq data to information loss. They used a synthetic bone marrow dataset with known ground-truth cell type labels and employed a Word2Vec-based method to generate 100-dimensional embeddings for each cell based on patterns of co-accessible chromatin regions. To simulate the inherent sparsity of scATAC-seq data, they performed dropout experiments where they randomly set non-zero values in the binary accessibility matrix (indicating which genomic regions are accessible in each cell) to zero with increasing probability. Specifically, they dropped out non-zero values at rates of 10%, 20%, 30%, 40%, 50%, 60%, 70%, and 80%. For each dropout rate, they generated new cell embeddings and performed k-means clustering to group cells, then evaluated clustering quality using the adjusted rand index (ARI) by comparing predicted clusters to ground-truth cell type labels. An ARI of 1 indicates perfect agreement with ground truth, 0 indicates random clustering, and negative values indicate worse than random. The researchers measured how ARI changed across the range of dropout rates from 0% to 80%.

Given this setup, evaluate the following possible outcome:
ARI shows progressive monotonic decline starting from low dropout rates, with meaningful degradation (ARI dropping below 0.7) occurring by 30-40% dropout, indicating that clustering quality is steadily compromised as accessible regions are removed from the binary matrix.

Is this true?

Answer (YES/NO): NO